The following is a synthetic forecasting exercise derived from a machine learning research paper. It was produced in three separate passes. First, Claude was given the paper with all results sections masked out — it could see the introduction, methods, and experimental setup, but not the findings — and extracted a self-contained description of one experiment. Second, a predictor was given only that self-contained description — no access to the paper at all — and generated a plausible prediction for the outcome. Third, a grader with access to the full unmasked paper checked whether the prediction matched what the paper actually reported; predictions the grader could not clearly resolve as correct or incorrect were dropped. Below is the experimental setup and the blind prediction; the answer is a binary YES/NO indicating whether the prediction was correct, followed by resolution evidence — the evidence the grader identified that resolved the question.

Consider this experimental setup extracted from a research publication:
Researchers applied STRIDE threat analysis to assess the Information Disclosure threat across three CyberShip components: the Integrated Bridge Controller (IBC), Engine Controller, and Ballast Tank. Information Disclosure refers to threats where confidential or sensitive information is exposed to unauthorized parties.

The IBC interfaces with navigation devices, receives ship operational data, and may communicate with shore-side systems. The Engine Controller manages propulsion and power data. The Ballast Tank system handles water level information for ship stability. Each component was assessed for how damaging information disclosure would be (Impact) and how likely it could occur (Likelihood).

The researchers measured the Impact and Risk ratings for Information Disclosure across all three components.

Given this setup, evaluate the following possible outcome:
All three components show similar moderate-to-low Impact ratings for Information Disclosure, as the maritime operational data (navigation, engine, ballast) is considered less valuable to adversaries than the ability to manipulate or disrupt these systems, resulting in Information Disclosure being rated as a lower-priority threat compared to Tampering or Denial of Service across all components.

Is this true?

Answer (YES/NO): YES